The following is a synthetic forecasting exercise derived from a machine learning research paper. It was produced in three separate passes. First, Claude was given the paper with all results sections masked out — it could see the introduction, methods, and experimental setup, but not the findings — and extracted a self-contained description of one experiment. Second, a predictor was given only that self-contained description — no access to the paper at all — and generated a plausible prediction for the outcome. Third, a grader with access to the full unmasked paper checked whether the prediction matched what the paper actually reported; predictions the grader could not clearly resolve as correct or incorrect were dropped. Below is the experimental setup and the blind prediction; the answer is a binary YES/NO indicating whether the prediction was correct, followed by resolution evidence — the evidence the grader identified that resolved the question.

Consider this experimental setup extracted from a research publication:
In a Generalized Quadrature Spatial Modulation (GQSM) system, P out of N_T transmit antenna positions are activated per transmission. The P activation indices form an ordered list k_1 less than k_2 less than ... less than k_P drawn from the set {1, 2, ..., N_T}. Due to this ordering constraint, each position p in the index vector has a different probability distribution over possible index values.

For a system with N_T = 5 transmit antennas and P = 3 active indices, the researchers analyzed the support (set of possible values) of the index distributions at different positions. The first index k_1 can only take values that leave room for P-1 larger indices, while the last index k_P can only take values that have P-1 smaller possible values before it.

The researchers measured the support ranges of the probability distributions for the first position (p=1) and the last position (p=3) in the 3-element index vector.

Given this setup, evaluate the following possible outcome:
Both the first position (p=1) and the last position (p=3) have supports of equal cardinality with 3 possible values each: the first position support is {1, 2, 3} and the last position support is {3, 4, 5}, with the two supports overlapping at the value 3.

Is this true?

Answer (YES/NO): YES